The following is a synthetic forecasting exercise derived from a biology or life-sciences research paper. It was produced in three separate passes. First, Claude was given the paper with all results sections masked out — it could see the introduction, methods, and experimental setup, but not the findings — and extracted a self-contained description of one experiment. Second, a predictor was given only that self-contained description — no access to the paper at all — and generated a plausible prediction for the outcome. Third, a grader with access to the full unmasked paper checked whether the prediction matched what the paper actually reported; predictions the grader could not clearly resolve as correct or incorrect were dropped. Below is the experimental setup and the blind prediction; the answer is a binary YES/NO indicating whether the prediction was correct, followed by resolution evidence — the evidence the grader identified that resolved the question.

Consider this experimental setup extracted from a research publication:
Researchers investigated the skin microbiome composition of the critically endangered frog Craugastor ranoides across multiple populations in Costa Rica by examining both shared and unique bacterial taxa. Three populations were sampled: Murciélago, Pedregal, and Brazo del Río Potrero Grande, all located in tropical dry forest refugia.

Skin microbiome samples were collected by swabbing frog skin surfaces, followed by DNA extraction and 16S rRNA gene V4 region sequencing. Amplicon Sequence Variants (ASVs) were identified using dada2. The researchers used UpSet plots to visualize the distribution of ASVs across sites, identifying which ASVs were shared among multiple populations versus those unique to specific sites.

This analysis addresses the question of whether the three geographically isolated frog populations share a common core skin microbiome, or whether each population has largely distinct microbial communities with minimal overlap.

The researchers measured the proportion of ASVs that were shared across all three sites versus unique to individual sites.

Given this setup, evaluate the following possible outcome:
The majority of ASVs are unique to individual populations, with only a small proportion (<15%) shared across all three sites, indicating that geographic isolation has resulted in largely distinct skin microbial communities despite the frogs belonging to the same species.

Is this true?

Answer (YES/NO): NO